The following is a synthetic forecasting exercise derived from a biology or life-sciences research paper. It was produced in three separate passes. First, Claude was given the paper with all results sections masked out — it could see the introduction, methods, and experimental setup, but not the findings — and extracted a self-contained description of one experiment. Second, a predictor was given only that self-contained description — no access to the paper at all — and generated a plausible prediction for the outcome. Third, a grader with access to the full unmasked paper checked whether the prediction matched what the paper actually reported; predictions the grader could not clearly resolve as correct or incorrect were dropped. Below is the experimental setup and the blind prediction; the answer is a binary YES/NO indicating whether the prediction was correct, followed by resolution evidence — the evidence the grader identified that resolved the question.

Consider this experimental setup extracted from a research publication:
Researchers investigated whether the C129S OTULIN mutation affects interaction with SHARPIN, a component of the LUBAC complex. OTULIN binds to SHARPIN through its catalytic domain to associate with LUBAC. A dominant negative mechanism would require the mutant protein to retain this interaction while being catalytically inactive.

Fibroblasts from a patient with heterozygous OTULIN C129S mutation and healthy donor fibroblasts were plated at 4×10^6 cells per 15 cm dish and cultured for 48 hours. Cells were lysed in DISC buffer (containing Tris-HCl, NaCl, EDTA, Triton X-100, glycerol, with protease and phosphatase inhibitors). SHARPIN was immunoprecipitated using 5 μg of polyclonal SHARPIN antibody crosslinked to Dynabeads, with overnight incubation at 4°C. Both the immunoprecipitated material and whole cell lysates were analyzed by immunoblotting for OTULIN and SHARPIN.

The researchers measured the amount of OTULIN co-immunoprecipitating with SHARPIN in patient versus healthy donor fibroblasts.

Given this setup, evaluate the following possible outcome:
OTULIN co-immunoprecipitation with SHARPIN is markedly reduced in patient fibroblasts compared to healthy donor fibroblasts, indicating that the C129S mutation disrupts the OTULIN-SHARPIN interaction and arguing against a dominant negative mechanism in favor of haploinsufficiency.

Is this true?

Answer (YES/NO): NO